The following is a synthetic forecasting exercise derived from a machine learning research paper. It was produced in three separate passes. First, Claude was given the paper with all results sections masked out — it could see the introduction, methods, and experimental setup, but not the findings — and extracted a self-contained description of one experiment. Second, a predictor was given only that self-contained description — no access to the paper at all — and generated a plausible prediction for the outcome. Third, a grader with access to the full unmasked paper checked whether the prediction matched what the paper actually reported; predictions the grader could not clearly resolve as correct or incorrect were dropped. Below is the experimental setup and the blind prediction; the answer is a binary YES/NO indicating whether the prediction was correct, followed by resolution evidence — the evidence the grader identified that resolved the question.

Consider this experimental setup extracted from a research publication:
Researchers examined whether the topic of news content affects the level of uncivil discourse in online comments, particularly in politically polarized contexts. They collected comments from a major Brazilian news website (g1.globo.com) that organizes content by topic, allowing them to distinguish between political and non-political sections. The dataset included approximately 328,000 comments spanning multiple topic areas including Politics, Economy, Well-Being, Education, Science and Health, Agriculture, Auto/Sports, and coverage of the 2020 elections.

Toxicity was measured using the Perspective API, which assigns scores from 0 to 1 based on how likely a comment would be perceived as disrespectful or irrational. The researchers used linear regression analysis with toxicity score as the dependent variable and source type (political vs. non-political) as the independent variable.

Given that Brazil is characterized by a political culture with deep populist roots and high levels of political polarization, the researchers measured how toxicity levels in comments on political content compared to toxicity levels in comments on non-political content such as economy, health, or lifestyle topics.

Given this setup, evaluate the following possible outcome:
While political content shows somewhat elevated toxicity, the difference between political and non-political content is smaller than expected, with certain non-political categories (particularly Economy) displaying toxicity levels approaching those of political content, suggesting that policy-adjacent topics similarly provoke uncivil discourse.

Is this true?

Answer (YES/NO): NO